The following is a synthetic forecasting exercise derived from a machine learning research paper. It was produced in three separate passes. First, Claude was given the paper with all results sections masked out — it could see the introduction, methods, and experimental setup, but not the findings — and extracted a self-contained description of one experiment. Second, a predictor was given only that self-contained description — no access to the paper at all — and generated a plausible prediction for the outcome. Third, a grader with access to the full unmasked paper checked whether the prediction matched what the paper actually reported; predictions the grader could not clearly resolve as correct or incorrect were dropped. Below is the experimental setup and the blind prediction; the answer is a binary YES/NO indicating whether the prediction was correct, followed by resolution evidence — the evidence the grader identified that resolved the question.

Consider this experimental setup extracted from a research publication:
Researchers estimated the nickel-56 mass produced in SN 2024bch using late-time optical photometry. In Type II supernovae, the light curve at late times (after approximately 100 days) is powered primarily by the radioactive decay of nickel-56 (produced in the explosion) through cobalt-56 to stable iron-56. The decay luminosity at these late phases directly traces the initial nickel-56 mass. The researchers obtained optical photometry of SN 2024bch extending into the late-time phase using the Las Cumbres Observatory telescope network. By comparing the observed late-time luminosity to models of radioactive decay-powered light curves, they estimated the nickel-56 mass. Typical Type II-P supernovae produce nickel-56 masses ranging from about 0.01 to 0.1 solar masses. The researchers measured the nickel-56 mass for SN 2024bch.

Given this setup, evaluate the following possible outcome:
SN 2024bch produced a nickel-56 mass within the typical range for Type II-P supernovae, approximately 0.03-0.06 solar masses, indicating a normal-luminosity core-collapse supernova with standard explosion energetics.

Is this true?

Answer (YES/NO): YES